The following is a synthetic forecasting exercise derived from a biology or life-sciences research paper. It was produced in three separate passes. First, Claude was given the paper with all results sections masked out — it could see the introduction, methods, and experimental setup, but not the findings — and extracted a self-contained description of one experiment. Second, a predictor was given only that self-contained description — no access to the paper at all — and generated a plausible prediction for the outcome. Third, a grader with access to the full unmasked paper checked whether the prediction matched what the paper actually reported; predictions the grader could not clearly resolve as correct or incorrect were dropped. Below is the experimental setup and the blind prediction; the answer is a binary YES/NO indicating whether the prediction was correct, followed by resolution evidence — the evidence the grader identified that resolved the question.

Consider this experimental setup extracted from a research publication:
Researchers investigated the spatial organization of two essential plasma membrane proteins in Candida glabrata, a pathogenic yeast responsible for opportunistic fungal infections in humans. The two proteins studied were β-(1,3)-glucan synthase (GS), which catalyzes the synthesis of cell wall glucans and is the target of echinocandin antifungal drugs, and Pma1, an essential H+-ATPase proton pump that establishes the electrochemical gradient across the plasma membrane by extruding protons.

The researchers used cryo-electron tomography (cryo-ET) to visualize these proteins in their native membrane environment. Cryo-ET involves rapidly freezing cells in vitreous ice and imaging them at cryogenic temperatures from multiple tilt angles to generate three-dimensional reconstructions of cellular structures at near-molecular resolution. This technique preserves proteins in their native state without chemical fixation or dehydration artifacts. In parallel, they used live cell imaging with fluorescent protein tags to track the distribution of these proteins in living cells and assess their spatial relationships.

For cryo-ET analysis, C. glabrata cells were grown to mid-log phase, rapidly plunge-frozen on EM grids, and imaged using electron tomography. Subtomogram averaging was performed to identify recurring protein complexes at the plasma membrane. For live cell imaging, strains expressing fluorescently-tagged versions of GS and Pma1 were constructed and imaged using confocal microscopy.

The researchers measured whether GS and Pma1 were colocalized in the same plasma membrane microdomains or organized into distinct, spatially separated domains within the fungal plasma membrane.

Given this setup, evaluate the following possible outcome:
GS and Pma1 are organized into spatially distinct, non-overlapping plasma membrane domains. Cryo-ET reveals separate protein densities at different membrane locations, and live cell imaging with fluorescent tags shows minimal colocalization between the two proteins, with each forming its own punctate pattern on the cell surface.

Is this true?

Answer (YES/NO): YES